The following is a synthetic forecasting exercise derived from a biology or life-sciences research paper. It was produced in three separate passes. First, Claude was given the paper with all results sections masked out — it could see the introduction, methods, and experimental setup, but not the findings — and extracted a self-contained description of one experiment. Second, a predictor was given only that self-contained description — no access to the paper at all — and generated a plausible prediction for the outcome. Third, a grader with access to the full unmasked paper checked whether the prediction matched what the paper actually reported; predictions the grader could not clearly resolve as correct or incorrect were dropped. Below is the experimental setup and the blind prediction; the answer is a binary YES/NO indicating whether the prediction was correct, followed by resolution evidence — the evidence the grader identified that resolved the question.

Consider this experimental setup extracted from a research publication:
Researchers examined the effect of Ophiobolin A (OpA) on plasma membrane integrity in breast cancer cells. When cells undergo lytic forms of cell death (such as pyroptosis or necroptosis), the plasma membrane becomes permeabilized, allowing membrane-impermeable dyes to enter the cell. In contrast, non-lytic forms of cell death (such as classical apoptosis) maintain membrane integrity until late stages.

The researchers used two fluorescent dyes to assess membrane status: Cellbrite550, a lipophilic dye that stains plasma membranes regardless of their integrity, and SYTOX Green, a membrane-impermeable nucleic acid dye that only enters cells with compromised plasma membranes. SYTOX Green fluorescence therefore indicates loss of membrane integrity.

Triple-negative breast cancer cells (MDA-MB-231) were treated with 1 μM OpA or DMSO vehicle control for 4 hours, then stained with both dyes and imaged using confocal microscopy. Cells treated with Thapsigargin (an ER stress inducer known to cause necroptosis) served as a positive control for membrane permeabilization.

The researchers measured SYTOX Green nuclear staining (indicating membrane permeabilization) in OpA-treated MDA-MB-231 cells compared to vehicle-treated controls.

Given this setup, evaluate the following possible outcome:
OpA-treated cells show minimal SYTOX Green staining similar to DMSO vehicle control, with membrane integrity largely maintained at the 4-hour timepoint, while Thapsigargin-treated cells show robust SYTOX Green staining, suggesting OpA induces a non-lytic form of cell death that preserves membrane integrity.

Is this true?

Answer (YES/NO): NO